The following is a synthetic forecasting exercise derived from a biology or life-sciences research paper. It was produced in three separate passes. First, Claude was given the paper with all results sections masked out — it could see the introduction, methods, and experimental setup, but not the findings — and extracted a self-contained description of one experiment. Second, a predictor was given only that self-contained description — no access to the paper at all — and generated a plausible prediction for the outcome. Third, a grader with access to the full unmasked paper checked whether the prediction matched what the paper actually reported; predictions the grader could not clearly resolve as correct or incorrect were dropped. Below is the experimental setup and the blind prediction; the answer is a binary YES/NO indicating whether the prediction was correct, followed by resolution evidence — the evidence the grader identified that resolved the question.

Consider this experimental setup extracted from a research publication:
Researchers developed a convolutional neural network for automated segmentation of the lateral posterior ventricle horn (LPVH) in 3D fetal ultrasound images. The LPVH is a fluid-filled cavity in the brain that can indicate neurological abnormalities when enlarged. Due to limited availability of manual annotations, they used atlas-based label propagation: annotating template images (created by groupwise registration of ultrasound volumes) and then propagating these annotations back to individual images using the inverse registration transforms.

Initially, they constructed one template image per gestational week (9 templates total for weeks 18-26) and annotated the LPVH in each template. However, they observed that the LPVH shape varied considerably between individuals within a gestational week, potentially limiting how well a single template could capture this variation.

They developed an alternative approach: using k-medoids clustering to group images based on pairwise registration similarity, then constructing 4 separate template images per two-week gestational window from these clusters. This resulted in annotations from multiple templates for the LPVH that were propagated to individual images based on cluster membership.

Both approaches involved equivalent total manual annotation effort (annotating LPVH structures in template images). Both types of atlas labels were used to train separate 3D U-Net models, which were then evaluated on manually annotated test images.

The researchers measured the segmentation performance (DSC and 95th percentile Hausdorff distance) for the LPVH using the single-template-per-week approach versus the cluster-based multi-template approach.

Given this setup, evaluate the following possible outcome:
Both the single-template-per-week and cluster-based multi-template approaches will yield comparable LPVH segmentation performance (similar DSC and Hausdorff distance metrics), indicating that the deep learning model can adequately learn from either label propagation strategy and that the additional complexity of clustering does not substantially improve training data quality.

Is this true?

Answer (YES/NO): NO